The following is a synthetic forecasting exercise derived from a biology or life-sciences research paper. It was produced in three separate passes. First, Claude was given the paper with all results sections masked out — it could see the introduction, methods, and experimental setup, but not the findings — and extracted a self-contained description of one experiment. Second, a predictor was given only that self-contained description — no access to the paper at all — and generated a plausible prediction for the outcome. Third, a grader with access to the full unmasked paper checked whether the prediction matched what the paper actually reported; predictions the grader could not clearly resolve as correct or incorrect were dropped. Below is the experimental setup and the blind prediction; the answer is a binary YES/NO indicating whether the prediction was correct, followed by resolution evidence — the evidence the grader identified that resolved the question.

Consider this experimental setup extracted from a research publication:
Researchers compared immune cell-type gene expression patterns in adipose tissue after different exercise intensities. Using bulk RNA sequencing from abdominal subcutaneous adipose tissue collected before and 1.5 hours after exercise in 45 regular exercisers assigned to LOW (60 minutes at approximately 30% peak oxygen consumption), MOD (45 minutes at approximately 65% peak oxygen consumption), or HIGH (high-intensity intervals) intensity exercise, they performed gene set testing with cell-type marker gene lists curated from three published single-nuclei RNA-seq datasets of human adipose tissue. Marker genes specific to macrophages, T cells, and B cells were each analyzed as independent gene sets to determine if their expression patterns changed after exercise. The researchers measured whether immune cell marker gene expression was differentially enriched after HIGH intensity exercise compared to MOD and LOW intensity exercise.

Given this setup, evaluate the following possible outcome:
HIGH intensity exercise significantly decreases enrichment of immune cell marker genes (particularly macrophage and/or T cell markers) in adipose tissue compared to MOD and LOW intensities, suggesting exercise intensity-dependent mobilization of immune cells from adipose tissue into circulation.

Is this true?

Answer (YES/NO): NO